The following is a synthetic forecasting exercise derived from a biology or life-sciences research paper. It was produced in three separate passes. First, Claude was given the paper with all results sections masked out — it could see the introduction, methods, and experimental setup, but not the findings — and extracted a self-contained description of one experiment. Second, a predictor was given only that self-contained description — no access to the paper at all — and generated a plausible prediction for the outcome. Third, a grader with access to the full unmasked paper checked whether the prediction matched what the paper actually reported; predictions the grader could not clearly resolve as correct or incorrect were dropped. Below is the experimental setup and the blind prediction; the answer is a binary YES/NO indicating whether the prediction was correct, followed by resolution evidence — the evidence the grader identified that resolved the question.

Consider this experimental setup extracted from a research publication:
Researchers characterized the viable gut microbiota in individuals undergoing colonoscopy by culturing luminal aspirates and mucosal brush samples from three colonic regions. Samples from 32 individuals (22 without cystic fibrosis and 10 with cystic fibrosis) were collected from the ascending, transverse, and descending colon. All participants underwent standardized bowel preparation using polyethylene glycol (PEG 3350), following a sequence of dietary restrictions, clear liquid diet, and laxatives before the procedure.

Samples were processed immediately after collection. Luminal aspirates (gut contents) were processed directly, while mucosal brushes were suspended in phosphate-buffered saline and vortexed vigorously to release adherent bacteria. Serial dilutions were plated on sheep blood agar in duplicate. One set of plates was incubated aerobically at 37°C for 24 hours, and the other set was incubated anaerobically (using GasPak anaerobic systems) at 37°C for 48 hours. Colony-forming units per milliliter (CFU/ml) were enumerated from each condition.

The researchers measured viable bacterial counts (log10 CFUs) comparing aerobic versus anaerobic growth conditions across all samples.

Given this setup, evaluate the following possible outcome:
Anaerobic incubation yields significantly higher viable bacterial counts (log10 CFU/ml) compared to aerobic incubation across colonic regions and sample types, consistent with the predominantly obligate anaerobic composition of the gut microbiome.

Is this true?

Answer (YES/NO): YES